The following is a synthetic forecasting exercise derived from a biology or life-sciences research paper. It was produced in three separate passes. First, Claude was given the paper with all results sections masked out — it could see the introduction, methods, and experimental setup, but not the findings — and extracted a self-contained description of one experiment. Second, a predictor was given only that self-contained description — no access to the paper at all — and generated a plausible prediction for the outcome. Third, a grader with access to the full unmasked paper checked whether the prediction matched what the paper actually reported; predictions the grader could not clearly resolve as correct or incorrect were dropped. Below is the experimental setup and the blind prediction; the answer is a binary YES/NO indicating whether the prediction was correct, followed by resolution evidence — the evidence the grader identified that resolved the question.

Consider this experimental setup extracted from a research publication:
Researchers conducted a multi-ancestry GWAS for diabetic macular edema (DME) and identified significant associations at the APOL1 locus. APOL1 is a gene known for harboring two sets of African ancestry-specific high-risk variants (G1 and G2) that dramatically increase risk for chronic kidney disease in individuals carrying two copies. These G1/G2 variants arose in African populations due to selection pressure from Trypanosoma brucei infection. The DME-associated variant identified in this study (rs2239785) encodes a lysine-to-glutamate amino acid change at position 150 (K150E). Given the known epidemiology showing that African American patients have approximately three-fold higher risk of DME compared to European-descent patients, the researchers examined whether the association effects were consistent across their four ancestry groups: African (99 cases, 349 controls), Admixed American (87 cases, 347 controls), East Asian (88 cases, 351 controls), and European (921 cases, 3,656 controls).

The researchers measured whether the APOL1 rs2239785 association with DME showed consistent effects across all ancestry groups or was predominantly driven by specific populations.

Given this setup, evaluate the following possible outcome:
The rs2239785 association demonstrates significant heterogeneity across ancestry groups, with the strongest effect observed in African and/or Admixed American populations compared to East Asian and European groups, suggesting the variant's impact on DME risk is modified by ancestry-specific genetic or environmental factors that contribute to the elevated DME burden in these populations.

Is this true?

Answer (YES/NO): NO